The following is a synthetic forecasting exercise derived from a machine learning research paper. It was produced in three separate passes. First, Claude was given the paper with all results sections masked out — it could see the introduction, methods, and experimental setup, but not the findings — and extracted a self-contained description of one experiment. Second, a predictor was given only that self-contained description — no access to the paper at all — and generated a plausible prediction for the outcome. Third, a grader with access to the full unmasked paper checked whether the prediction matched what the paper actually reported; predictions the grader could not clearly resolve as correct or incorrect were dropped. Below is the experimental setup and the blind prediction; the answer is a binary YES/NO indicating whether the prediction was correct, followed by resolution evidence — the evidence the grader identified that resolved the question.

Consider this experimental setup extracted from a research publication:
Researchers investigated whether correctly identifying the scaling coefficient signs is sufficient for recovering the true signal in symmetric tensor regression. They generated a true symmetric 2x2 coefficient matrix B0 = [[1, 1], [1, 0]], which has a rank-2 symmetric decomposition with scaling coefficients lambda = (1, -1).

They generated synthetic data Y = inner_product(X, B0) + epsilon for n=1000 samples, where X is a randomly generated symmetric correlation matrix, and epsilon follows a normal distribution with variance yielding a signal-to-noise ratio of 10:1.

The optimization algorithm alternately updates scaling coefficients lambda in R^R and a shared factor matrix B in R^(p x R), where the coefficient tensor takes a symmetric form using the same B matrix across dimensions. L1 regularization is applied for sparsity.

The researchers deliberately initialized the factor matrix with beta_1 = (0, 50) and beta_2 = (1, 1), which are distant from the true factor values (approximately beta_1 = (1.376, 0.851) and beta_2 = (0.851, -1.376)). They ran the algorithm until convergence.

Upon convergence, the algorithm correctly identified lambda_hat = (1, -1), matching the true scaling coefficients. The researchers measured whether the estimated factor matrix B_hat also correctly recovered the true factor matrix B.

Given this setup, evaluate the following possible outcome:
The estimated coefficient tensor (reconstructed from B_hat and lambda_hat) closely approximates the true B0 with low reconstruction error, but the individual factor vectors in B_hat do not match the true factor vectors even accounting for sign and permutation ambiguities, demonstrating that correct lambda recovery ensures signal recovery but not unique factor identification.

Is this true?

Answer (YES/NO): NO